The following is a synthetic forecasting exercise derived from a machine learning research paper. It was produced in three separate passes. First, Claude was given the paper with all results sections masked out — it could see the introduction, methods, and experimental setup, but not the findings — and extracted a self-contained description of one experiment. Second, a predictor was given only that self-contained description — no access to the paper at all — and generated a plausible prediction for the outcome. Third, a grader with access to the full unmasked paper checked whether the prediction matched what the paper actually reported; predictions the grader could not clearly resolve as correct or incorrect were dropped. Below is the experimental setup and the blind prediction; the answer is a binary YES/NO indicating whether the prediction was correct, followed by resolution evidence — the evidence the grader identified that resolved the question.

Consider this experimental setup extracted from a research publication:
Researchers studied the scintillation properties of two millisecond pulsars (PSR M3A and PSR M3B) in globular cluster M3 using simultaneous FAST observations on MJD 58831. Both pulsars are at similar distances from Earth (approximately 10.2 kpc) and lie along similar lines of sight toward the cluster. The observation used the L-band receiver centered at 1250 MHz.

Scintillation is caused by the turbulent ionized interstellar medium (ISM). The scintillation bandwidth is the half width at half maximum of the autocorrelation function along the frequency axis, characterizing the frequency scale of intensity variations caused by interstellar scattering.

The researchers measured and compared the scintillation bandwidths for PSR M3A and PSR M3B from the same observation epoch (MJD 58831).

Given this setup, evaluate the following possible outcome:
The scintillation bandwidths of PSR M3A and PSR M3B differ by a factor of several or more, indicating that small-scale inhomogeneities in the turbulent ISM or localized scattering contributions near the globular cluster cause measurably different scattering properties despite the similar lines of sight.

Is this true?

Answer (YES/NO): NO